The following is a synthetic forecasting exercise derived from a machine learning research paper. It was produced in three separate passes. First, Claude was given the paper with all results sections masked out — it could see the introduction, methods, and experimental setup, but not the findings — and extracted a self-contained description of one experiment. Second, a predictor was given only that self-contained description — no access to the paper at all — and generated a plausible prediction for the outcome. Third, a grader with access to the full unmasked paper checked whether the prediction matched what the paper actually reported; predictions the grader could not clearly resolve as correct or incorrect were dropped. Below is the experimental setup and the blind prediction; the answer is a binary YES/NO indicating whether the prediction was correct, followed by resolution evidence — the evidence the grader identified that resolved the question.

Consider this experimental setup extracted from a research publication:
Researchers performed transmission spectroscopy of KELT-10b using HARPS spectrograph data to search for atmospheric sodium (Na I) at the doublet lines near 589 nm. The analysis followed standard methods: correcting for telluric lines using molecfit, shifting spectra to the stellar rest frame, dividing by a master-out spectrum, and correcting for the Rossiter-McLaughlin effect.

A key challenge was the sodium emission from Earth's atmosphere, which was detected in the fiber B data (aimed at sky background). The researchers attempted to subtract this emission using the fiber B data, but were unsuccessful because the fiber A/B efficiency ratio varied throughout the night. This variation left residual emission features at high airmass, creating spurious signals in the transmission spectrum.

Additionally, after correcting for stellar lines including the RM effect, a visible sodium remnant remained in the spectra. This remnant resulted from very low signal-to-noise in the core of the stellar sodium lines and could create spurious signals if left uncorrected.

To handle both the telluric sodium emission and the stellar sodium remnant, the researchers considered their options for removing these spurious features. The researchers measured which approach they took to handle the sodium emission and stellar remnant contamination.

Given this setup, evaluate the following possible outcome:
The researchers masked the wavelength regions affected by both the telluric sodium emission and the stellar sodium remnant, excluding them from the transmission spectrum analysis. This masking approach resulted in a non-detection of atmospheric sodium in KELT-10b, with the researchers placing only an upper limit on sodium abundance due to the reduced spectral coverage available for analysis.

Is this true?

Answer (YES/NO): YES